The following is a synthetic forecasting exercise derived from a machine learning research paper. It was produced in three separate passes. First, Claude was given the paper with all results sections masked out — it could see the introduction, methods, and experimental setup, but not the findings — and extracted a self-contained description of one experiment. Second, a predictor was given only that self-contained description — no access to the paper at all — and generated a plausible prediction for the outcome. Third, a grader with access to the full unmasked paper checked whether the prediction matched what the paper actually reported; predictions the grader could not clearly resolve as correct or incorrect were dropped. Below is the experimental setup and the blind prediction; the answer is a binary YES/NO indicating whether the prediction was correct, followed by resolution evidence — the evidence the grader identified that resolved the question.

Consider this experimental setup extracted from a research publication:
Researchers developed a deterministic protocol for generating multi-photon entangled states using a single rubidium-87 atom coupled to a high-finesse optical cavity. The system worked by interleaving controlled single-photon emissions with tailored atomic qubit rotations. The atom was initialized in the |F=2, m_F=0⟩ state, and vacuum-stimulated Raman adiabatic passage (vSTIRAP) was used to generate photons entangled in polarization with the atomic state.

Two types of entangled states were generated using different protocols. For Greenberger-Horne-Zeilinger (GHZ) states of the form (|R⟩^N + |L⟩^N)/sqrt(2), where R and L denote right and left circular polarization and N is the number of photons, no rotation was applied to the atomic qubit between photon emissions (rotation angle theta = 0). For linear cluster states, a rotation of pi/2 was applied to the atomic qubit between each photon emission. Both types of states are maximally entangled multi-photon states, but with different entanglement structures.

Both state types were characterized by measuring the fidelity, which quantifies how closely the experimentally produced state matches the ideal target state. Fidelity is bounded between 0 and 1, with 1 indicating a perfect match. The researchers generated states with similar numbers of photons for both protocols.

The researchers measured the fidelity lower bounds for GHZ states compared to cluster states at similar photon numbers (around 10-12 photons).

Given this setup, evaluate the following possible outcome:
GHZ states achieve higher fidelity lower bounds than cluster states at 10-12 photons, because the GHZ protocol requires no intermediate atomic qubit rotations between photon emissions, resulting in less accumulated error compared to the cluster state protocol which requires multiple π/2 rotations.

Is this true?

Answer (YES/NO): YES